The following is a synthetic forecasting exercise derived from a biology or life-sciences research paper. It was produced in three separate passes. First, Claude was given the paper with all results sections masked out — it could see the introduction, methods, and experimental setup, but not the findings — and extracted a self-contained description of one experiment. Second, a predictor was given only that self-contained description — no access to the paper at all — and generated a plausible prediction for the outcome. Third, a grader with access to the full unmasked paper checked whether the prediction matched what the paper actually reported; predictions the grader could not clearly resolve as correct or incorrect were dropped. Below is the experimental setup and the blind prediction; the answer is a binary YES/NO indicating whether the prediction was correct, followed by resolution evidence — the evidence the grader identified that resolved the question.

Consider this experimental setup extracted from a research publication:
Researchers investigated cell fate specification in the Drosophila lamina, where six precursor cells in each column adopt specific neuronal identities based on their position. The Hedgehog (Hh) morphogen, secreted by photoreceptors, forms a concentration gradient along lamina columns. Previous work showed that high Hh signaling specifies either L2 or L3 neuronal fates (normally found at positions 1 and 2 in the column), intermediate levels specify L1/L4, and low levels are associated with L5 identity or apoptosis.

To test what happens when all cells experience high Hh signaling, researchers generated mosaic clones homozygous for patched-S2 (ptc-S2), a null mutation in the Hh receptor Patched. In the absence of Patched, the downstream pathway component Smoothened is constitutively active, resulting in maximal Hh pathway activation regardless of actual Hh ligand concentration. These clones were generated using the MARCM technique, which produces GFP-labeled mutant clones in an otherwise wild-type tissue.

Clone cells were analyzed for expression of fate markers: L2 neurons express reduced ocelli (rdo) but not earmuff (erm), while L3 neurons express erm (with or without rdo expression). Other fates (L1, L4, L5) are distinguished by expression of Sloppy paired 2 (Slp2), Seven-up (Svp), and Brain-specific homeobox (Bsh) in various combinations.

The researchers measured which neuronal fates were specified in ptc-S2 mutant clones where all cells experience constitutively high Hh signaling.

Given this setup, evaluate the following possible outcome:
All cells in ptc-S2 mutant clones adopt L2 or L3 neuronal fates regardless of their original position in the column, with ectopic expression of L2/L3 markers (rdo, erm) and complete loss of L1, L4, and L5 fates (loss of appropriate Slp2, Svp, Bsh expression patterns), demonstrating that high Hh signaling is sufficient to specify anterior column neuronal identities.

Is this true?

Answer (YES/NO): YES